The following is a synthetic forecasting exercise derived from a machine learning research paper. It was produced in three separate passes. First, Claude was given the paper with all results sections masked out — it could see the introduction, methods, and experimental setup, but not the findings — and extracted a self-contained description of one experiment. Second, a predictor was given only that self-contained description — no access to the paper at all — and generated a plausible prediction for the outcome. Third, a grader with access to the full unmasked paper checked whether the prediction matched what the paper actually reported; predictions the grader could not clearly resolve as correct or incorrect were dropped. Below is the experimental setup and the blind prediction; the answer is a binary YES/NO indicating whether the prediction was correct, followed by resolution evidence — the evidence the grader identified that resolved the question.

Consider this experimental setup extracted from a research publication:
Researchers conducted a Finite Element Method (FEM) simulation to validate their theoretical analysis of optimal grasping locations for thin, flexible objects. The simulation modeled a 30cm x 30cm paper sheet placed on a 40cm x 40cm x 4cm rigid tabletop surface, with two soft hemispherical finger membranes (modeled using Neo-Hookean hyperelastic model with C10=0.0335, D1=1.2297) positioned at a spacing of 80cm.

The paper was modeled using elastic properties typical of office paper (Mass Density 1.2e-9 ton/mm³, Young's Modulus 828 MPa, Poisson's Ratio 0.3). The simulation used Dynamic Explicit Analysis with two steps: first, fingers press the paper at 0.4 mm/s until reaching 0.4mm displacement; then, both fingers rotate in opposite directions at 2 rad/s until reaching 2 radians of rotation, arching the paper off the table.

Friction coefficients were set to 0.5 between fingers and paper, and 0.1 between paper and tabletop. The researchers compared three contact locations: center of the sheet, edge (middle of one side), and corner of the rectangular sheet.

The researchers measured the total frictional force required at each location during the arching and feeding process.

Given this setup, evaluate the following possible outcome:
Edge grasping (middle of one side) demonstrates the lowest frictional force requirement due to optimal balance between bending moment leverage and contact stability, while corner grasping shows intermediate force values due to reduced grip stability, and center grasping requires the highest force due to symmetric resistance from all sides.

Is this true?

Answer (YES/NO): NO